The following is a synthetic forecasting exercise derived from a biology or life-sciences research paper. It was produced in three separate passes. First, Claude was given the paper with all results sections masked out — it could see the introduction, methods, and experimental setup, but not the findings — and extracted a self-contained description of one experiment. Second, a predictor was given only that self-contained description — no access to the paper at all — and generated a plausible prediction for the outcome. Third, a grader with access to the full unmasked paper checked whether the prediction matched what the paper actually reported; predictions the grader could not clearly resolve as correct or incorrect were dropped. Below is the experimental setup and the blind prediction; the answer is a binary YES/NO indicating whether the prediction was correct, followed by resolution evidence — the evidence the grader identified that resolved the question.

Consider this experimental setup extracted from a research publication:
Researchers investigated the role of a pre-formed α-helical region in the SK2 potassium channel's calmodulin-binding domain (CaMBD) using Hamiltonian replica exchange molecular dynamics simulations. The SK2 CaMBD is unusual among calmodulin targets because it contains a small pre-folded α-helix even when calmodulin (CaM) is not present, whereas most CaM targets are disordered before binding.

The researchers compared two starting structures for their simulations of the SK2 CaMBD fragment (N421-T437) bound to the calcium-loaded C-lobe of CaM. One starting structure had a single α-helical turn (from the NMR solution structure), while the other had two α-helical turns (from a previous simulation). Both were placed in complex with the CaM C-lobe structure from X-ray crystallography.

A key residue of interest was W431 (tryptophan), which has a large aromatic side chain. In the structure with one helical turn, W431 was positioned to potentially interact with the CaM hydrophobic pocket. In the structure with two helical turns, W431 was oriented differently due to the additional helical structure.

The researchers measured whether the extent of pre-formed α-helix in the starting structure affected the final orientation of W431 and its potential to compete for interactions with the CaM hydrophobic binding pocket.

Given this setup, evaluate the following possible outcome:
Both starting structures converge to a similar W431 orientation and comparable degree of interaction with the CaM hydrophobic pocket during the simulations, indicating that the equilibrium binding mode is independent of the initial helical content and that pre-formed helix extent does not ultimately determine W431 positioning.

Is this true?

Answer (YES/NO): NO